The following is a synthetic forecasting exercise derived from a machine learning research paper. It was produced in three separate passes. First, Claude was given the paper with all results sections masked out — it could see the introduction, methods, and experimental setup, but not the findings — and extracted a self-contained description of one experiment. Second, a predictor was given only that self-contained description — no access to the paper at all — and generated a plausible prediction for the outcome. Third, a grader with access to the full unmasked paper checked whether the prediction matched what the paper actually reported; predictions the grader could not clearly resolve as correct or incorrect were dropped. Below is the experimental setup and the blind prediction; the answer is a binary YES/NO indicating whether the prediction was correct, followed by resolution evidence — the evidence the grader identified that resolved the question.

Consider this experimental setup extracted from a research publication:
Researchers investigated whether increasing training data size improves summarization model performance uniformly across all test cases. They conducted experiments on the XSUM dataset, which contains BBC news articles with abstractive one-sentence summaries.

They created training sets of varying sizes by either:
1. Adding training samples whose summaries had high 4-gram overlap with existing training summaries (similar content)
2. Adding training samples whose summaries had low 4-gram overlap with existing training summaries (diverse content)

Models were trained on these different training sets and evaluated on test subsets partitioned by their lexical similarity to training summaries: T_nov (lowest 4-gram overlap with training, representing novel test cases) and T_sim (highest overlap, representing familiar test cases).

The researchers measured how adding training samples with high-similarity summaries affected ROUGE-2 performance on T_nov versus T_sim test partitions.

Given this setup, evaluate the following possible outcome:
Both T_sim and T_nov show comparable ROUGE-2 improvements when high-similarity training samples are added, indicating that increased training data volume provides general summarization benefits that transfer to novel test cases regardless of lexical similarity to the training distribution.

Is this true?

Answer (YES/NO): NO